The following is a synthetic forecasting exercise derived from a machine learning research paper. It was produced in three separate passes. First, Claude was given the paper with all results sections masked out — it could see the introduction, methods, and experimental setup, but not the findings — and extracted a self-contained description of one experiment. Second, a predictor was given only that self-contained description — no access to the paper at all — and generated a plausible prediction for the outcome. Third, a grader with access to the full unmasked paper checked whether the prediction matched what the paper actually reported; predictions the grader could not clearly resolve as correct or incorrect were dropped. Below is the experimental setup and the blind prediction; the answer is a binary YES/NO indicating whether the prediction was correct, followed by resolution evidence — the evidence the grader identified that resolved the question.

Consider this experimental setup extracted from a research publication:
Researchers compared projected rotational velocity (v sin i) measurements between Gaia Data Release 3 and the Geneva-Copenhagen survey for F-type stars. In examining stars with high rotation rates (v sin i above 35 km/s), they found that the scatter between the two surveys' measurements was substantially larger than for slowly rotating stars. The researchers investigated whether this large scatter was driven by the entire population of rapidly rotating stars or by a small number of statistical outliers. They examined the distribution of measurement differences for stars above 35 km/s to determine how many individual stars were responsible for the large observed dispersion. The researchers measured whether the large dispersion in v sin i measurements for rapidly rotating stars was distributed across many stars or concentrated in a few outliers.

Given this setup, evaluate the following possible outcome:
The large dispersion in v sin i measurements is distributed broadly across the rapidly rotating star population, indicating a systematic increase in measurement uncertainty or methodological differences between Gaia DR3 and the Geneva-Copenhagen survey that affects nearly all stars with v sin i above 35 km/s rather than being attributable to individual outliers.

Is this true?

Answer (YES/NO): NO